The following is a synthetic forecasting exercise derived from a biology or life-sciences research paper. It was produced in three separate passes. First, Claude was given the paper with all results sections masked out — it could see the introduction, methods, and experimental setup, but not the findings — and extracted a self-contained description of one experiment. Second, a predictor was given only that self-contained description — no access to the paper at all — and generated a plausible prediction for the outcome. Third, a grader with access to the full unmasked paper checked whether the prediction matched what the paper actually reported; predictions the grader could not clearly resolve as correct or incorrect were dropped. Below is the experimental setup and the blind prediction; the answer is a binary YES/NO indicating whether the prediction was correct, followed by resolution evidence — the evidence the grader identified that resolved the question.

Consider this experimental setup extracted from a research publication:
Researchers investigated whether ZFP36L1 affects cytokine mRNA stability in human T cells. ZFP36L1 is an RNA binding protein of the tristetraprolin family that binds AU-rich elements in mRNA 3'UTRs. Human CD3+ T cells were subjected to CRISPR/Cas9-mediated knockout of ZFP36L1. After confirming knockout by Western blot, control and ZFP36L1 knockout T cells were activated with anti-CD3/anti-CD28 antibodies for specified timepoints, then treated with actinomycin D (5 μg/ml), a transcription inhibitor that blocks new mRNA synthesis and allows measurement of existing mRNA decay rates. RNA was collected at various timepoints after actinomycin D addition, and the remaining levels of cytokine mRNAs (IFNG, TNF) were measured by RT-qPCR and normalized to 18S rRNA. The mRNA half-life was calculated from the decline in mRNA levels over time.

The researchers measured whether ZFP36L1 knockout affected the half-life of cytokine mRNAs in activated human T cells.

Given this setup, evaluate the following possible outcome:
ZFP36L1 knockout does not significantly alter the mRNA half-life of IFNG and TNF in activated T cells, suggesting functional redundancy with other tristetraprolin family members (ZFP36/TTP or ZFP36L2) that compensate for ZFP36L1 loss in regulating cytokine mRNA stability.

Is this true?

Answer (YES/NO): NO